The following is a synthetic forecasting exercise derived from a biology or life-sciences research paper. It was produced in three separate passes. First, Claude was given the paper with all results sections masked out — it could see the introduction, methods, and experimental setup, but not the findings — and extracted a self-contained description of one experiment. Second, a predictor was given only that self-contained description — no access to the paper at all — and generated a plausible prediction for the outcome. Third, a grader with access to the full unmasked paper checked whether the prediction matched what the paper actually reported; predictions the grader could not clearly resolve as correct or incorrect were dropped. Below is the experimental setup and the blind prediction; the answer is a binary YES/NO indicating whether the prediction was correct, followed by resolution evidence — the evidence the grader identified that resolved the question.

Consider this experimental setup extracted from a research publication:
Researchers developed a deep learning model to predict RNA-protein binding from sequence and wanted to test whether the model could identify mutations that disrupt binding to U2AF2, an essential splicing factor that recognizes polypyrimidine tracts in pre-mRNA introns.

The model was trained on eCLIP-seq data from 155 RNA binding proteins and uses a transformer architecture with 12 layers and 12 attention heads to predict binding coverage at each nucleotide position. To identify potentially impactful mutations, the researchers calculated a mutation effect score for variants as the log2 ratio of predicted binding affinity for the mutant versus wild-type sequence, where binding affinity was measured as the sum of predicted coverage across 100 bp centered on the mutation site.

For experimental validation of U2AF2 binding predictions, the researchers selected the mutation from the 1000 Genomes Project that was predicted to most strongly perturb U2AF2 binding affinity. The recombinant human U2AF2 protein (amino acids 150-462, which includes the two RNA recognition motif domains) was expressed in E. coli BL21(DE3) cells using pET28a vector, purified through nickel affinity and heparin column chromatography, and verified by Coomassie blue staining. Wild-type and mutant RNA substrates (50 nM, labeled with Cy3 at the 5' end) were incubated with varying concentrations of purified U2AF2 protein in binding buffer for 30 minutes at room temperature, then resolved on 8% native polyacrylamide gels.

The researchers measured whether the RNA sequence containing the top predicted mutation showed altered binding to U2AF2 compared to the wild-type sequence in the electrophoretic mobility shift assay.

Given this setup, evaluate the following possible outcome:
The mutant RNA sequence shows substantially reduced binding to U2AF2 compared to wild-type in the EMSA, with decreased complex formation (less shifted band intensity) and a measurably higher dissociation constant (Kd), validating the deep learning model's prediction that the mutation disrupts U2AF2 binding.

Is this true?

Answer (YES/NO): NO